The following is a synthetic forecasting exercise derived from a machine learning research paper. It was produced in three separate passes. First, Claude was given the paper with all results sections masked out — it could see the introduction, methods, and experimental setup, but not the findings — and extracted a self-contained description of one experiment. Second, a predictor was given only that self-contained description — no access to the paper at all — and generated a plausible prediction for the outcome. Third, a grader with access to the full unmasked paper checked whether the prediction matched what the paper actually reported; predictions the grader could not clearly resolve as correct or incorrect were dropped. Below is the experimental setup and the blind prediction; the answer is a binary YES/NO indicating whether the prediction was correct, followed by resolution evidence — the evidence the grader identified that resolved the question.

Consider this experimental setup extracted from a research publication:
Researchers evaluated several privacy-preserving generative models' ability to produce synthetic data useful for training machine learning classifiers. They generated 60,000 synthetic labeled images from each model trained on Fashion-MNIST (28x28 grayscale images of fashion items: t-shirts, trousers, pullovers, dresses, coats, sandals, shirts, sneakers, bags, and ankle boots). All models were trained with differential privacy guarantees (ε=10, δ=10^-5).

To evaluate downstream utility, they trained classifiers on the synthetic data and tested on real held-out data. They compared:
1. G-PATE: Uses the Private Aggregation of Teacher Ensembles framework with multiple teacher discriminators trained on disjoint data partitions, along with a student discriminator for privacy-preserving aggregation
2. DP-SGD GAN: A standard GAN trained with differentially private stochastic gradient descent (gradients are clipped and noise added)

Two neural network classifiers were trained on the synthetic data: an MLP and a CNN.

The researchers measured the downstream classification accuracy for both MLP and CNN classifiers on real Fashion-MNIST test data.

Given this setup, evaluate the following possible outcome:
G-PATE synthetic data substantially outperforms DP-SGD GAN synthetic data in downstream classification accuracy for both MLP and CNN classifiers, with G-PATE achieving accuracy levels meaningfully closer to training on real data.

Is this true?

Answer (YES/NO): NO